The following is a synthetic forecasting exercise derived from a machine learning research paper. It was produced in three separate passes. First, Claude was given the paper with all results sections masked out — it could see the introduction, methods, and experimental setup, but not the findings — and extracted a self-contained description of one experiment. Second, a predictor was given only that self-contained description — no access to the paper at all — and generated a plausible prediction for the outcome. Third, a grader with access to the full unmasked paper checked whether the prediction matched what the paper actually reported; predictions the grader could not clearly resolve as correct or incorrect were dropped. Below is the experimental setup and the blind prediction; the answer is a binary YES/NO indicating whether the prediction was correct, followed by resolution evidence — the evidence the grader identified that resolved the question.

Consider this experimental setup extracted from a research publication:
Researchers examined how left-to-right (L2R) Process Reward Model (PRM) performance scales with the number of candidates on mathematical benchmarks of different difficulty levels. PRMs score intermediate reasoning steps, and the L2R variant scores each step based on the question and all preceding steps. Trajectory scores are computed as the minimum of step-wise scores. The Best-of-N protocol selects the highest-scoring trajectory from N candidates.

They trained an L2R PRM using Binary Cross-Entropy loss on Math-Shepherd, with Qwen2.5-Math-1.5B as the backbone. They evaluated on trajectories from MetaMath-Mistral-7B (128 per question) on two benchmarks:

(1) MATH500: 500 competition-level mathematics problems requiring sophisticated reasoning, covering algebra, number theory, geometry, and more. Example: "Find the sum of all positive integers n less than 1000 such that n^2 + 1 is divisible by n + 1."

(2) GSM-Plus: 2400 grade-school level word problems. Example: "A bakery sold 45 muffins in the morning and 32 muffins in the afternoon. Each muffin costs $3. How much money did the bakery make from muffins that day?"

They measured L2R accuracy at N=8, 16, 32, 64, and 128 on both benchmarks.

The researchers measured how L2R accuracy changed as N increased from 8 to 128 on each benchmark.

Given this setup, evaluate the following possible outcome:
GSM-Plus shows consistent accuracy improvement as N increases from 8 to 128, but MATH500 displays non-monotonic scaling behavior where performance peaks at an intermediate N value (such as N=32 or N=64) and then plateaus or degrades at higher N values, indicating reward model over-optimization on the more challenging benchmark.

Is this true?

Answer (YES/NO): NO